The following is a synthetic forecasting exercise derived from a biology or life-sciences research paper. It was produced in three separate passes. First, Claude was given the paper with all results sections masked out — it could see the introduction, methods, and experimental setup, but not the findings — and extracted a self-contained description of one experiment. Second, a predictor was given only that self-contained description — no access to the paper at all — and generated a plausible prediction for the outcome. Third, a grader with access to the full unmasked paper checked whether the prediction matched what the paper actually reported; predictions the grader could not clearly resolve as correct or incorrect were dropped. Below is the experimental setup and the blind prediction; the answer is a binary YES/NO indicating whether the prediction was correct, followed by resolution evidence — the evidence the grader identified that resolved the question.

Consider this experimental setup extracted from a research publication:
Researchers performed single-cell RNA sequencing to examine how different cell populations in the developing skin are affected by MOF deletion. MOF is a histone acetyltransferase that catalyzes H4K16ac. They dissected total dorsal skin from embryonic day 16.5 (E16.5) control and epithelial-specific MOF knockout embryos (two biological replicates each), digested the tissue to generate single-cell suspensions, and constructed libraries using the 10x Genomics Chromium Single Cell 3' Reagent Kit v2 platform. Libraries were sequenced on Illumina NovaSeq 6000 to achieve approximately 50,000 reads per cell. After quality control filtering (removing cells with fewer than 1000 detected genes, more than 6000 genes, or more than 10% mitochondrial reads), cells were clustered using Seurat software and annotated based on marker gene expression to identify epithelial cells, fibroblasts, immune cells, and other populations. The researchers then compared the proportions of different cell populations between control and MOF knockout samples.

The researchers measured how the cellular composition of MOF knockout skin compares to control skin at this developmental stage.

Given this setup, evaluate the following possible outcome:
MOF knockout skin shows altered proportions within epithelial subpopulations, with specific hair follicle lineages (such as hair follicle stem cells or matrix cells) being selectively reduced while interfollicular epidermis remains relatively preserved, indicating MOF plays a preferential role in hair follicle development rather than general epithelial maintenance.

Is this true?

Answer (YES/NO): NO